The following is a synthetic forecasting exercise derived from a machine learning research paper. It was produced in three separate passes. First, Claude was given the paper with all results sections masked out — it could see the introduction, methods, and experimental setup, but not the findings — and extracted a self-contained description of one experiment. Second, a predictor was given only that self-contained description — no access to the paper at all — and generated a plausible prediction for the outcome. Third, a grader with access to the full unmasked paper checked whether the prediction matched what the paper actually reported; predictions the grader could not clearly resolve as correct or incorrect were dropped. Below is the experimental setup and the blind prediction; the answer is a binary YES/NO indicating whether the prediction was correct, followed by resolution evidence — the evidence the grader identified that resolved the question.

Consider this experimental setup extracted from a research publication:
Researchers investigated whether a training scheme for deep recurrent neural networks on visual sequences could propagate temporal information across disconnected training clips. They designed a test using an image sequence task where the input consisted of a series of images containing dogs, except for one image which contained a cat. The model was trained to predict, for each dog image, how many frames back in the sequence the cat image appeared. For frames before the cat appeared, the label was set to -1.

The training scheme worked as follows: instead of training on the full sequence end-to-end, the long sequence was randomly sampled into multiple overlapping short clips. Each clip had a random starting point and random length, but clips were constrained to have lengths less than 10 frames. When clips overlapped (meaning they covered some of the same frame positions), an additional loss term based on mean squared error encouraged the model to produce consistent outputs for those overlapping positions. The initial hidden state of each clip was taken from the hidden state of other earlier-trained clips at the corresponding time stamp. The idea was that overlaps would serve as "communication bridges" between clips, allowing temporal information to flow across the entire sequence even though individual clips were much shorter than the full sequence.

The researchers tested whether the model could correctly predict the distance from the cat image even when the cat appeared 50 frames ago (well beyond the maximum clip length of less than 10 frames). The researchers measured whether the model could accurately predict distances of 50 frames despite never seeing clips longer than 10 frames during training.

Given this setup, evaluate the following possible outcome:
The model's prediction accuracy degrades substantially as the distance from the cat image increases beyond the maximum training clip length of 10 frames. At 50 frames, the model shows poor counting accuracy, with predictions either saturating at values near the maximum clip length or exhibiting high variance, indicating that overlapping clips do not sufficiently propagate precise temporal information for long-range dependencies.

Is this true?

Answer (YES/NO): NO